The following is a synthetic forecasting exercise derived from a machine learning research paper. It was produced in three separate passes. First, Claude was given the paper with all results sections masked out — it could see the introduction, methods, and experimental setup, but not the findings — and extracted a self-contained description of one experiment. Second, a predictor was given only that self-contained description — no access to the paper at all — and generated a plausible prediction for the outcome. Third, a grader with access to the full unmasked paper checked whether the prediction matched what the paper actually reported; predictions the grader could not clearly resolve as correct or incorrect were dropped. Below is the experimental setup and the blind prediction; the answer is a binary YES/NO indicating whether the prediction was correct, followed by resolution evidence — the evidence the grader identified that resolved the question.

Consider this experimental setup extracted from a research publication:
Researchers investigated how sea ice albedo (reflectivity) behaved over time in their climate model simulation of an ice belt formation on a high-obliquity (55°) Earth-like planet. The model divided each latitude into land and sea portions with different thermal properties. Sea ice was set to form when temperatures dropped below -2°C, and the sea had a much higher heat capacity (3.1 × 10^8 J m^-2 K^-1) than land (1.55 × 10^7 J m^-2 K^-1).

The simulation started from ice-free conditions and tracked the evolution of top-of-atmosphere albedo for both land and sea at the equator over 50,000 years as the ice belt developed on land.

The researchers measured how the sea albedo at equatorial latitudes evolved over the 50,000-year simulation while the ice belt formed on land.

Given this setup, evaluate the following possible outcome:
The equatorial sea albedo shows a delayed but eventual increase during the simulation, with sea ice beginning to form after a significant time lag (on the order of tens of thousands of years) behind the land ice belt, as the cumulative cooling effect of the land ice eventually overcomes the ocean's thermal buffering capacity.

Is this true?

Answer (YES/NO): NO